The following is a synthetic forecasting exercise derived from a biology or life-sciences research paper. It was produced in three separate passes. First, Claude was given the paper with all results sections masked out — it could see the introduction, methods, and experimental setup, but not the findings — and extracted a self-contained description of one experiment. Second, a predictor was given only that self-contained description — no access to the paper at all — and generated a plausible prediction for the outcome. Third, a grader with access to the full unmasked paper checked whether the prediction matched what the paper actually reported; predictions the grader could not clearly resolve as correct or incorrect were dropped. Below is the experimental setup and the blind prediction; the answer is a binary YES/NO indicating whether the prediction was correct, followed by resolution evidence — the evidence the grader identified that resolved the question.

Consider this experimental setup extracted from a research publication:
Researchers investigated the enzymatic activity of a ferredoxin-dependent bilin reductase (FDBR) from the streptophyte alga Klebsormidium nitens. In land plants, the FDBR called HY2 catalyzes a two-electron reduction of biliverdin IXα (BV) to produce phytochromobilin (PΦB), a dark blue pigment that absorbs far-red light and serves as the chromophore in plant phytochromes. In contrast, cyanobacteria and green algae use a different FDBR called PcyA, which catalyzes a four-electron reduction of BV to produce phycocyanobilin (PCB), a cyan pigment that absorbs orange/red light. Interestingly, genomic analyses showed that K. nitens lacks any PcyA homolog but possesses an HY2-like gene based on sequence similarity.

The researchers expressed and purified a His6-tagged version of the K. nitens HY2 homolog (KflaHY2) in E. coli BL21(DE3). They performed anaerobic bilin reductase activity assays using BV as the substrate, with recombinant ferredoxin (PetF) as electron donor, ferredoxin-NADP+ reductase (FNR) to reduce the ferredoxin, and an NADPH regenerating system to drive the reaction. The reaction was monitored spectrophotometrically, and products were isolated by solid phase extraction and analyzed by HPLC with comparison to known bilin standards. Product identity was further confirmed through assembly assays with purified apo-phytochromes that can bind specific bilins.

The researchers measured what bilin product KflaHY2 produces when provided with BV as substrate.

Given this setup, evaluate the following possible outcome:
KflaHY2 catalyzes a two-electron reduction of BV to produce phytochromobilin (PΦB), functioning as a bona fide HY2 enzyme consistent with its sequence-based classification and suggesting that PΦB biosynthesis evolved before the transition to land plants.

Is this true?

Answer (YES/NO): NO